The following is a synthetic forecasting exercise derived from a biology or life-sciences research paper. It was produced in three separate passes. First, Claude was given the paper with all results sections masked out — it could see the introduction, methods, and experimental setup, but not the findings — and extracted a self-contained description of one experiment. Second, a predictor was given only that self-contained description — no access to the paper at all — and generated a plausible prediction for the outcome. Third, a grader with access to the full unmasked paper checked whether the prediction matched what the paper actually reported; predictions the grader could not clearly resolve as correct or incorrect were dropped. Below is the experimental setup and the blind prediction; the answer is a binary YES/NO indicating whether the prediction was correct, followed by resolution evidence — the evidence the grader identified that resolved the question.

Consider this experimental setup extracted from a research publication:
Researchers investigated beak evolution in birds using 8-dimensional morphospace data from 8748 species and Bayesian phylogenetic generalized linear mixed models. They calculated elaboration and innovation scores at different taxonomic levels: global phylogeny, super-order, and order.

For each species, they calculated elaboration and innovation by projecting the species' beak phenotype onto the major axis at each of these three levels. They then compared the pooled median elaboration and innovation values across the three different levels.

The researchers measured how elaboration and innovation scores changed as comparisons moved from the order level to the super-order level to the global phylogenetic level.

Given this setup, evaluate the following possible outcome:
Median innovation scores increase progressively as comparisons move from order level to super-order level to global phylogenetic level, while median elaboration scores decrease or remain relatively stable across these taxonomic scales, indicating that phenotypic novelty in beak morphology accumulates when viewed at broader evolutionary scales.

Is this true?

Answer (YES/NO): NO